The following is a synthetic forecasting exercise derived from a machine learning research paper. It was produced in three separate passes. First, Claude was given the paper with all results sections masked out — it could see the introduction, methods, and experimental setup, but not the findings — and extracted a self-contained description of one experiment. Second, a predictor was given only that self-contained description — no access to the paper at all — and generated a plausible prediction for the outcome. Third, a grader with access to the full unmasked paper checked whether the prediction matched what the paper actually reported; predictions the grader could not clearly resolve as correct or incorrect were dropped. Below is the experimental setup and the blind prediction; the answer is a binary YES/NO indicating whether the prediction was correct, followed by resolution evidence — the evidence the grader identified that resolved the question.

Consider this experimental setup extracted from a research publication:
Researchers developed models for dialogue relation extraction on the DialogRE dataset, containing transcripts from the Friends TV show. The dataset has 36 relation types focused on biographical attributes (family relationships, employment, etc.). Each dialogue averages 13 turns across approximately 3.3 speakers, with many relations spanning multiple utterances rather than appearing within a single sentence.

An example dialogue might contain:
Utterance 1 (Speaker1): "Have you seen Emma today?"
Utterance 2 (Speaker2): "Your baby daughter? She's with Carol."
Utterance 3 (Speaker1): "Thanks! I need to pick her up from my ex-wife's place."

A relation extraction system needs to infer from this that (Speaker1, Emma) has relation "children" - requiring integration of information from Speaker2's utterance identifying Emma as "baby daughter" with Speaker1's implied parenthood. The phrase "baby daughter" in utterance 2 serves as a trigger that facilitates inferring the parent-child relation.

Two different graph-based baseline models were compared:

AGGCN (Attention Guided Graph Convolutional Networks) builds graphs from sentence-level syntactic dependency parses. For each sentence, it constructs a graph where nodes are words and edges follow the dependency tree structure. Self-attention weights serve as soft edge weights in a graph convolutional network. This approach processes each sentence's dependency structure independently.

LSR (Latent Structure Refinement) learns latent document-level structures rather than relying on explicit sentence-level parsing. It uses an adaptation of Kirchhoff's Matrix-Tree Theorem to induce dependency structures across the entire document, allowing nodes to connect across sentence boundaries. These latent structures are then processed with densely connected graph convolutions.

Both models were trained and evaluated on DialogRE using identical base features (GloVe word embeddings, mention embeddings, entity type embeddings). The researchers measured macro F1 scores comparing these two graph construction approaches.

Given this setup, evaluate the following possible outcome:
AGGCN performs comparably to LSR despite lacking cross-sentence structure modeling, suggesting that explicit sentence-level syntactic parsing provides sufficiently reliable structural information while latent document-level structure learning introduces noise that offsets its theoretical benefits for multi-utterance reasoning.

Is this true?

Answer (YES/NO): NO